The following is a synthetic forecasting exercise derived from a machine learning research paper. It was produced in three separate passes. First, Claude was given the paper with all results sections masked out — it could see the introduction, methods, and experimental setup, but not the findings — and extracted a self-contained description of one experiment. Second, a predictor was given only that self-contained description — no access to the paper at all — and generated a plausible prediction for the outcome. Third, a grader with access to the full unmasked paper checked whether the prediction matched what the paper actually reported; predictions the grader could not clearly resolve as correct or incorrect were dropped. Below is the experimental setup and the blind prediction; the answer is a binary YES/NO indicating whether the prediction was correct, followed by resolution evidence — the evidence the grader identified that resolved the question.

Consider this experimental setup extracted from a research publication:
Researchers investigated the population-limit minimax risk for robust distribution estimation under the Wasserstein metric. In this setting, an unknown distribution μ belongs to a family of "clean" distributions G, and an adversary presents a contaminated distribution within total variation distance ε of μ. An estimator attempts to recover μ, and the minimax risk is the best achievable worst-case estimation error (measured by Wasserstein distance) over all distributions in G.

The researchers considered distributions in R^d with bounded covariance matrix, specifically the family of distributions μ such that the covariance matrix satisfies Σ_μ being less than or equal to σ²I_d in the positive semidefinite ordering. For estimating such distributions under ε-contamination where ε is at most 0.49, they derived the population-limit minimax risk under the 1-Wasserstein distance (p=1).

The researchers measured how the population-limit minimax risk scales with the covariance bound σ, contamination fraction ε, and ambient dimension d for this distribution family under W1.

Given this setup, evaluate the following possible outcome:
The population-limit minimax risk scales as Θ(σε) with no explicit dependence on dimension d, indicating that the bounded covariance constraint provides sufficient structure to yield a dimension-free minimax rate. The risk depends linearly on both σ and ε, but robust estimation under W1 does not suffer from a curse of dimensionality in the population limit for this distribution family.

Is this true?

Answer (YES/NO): NO